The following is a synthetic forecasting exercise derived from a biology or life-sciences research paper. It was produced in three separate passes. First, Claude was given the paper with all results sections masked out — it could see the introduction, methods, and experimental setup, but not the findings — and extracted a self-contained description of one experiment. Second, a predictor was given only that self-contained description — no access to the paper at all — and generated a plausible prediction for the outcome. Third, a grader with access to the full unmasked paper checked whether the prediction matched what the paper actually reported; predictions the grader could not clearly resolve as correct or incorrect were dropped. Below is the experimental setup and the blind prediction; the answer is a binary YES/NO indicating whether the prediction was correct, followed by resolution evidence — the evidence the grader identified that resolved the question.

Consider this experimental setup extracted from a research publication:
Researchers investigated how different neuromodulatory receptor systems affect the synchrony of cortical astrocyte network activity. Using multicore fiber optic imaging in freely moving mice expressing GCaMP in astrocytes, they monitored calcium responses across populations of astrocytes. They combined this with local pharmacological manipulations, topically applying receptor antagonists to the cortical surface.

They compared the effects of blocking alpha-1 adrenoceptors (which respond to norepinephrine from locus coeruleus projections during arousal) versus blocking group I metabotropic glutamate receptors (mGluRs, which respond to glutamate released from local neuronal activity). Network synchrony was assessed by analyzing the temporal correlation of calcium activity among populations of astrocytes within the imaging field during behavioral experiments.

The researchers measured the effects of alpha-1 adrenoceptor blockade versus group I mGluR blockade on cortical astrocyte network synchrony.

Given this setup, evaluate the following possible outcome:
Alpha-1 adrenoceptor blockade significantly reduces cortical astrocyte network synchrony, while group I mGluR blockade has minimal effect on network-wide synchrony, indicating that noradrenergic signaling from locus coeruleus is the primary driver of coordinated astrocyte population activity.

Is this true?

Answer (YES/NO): NO